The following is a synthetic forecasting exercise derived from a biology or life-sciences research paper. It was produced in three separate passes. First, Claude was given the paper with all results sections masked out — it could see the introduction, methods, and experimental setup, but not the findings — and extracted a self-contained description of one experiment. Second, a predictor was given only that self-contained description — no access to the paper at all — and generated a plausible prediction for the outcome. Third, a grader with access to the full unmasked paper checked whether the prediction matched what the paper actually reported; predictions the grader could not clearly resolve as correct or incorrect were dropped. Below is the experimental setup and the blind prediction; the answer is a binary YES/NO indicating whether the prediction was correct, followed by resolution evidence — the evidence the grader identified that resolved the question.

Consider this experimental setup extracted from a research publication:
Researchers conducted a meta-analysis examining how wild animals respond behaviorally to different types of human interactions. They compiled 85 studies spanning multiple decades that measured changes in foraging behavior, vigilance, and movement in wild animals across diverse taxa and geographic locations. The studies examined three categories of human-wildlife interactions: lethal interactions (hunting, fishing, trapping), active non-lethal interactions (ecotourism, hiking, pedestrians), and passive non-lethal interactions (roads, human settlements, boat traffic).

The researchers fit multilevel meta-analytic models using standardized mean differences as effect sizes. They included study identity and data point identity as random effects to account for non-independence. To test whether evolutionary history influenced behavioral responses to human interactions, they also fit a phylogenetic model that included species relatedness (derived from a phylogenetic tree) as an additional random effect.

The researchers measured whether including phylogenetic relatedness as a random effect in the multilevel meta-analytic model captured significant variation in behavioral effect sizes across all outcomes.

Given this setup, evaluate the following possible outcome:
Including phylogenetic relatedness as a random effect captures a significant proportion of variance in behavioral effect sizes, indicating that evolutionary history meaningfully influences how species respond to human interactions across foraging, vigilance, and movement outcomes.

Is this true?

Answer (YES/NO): NO